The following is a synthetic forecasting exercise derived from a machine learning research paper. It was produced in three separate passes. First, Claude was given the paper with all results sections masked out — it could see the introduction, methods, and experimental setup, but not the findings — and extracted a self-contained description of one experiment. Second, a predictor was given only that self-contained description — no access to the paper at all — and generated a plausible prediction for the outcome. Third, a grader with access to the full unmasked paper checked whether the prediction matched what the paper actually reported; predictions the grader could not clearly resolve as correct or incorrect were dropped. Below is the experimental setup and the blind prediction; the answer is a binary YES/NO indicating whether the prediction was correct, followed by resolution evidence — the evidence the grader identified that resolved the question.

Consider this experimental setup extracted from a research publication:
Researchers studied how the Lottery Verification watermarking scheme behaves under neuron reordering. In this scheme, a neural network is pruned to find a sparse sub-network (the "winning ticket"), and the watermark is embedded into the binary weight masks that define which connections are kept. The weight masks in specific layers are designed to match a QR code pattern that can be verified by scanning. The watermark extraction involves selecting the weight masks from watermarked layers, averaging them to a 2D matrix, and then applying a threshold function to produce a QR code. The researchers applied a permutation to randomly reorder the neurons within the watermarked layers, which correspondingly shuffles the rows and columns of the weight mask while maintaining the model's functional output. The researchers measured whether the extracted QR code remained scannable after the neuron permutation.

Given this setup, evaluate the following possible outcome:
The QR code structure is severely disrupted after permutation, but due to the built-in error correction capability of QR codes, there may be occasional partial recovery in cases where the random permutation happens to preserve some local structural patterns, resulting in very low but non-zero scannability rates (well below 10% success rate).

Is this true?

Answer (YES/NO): NO